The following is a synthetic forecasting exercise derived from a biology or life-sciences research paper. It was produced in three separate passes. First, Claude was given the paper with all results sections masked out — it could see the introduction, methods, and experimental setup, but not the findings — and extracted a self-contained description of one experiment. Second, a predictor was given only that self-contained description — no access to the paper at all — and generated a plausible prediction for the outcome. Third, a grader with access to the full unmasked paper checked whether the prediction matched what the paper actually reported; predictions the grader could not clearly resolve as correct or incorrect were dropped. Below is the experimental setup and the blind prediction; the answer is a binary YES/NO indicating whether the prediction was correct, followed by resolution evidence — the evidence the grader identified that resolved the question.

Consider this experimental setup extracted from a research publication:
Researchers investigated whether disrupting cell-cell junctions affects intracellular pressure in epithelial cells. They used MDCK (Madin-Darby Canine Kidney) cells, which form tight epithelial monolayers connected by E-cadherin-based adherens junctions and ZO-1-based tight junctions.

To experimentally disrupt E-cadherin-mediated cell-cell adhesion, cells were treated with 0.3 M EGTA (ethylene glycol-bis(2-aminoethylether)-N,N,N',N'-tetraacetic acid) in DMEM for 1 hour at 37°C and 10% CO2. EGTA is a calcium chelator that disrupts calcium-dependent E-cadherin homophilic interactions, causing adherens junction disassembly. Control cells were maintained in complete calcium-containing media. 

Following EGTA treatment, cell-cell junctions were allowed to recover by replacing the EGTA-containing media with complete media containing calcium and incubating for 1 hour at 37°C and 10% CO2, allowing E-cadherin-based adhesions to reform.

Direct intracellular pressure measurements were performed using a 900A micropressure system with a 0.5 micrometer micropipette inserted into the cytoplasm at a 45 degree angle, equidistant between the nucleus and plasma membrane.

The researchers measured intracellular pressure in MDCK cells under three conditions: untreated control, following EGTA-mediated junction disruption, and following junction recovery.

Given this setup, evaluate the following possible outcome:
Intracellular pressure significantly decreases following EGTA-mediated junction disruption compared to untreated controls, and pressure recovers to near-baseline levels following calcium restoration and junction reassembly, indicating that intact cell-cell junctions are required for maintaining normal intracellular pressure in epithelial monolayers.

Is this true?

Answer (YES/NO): NO